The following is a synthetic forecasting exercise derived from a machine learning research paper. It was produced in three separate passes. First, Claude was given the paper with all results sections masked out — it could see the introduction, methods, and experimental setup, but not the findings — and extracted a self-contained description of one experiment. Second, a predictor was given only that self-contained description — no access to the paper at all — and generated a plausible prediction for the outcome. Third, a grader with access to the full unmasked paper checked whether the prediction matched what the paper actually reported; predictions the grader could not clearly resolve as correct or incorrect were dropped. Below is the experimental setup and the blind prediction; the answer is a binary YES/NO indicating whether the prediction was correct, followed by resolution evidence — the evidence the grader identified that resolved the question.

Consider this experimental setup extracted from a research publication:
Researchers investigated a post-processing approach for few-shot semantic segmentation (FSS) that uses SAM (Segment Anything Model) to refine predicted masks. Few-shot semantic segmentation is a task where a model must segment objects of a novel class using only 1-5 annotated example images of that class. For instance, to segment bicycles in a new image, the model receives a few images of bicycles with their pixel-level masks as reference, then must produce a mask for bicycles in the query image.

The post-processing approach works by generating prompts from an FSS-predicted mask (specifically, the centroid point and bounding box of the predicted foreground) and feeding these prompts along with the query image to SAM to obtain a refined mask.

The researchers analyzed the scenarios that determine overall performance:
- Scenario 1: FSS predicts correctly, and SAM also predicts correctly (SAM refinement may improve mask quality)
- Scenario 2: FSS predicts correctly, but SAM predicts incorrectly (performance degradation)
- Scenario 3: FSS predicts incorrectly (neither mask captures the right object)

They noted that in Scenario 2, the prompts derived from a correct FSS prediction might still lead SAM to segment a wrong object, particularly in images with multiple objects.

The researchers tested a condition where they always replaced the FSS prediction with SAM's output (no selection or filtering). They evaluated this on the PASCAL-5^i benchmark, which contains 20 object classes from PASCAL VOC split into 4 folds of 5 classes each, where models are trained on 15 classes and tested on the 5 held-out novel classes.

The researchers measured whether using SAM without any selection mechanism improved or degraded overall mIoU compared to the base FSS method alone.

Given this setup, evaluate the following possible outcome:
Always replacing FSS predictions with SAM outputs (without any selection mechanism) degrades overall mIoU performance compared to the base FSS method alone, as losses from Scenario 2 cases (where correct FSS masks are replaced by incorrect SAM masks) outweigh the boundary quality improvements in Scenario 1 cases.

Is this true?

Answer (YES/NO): YES